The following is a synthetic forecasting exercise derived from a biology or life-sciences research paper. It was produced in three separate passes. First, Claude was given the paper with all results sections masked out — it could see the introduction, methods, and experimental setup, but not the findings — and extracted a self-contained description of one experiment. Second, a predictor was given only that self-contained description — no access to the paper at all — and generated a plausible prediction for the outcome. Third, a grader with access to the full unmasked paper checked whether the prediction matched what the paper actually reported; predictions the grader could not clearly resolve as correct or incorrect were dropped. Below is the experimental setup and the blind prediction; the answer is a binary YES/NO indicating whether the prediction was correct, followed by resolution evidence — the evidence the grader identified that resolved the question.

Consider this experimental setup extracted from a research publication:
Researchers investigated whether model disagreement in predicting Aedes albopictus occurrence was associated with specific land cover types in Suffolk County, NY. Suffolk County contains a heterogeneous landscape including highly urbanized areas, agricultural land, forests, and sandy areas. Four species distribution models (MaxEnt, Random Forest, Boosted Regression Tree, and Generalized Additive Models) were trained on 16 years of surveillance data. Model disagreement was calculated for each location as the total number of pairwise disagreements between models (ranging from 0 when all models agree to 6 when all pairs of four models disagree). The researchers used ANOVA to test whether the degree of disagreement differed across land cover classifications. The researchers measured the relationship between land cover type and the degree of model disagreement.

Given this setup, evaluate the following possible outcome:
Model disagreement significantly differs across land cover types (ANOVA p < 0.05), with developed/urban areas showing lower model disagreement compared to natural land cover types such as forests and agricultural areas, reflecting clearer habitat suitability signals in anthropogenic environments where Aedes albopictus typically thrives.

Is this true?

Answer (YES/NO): YES